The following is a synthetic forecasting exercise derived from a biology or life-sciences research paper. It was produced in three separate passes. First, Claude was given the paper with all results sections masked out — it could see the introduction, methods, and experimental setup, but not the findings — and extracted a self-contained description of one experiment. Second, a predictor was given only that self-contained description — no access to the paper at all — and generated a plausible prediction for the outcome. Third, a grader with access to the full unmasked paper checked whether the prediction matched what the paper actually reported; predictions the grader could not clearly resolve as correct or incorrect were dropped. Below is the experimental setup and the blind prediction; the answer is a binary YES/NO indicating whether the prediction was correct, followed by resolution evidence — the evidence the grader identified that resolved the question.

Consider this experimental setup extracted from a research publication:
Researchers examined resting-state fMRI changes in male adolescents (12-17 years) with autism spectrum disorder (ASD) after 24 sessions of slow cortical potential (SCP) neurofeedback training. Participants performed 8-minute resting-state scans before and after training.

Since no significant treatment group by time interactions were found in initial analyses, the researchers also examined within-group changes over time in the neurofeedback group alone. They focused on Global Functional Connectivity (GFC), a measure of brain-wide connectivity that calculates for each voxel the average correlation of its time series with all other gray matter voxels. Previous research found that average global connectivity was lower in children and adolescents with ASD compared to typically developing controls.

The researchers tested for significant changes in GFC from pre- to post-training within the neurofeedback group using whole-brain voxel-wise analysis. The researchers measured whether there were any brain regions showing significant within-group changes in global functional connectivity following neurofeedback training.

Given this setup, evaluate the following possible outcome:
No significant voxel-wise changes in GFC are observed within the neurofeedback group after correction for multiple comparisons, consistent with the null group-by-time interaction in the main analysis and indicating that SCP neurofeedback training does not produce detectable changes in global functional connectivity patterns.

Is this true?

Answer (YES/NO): YES